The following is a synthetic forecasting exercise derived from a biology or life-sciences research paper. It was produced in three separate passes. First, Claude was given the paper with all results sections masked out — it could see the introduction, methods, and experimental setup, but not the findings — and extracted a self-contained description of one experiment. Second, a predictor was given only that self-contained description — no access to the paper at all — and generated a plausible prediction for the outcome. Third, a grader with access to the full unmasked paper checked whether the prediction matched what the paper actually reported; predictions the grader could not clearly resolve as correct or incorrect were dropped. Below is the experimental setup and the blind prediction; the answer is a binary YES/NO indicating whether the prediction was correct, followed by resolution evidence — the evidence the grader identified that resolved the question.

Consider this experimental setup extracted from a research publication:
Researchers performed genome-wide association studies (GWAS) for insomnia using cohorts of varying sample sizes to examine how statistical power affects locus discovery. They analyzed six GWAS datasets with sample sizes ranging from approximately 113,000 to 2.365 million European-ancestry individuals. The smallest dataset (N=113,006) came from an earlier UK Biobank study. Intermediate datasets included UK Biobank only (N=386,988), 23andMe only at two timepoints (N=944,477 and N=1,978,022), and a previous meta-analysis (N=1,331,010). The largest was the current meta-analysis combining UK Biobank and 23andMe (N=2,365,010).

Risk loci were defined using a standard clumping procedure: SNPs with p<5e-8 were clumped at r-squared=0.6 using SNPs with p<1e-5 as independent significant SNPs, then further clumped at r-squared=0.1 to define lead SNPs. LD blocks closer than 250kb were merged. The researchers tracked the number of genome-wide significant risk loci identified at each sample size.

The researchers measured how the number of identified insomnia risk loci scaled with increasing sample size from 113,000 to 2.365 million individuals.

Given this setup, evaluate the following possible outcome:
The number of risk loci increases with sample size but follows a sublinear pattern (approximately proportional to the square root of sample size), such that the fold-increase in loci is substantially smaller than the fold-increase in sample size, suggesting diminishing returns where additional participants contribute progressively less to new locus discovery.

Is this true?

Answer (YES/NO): NO